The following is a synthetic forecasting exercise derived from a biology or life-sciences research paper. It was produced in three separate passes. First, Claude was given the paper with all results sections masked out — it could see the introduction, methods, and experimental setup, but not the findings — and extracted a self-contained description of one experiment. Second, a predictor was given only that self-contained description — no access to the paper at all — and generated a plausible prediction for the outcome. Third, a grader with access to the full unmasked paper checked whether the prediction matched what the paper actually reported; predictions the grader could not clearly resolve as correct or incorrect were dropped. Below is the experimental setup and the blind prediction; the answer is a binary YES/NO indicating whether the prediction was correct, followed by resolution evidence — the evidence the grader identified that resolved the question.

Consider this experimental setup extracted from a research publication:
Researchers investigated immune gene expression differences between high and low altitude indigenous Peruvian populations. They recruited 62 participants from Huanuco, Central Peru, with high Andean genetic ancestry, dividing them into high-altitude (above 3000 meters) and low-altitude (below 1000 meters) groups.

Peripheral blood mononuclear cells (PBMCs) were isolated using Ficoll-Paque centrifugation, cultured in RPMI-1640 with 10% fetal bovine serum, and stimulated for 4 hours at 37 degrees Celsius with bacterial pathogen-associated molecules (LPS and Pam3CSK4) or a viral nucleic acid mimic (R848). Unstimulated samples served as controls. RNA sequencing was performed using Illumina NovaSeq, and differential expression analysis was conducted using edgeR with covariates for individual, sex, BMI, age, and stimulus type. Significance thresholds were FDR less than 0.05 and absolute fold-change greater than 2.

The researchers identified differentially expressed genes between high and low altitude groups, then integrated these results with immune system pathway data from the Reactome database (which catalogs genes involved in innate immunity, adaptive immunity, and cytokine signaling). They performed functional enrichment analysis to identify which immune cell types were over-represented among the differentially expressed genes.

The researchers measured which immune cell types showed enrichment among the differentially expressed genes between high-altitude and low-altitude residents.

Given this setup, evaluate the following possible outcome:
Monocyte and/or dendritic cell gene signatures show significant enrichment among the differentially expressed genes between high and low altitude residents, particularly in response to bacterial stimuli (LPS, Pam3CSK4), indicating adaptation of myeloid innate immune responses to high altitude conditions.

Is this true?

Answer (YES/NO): YES